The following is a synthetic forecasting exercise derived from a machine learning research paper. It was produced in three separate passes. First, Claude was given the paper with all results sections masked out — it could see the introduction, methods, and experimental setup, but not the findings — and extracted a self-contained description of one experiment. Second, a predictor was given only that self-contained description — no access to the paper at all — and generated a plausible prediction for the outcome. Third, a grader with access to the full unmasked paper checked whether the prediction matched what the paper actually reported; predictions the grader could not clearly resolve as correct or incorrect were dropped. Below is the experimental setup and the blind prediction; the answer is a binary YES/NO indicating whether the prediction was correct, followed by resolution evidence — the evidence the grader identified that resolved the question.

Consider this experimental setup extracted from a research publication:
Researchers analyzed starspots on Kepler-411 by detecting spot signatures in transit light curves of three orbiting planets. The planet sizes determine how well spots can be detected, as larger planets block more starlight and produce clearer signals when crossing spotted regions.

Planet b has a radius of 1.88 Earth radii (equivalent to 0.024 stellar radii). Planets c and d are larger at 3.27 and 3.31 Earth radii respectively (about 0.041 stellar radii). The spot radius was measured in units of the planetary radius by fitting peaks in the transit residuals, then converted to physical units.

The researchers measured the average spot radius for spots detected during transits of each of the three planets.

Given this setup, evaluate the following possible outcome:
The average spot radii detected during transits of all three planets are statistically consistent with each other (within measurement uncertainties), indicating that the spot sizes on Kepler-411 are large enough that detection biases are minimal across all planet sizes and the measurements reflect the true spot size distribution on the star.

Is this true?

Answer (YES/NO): YES